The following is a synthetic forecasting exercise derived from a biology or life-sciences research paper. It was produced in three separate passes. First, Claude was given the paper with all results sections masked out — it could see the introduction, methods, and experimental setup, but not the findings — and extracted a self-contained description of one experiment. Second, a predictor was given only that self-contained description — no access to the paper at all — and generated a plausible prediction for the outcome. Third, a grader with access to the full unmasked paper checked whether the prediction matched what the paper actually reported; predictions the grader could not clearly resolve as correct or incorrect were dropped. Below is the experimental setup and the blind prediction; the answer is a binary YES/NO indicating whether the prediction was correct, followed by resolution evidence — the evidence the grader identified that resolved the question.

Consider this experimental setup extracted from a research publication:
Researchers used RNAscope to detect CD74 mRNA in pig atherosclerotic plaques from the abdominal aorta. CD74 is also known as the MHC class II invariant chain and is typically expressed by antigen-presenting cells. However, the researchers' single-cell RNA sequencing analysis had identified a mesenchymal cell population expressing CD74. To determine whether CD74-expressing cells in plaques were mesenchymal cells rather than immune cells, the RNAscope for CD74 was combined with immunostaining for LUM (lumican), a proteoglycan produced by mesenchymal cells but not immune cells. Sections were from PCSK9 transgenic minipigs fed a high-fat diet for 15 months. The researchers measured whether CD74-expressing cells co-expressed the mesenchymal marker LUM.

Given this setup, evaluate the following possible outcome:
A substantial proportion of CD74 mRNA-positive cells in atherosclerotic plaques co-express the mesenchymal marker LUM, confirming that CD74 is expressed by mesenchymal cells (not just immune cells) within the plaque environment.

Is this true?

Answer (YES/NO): YES